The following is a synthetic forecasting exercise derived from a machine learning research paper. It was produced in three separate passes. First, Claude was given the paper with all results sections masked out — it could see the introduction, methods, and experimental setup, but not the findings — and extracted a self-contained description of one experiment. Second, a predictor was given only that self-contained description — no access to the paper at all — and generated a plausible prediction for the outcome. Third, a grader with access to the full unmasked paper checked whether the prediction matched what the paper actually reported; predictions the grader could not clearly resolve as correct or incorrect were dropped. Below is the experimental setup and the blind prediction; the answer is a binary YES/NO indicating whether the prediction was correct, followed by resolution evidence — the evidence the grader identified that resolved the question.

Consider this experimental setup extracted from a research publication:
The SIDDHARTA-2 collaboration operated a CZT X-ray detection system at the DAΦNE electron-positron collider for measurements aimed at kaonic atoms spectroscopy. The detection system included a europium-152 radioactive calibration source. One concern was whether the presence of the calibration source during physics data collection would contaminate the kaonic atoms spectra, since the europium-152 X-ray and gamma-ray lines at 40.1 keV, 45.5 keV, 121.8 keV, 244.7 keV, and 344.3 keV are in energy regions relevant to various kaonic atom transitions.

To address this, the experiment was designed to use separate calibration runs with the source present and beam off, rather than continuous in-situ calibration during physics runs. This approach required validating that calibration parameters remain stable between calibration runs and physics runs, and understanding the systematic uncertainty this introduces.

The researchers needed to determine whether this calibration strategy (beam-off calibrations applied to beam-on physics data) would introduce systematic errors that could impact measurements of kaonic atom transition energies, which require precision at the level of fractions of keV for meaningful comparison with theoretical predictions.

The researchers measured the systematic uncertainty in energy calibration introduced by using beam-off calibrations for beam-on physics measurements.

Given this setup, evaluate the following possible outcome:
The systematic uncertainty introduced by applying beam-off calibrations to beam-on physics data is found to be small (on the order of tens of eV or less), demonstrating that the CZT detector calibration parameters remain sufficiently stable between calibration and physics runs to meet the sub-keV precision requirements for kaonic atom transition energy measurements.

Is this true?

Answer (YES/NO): NO